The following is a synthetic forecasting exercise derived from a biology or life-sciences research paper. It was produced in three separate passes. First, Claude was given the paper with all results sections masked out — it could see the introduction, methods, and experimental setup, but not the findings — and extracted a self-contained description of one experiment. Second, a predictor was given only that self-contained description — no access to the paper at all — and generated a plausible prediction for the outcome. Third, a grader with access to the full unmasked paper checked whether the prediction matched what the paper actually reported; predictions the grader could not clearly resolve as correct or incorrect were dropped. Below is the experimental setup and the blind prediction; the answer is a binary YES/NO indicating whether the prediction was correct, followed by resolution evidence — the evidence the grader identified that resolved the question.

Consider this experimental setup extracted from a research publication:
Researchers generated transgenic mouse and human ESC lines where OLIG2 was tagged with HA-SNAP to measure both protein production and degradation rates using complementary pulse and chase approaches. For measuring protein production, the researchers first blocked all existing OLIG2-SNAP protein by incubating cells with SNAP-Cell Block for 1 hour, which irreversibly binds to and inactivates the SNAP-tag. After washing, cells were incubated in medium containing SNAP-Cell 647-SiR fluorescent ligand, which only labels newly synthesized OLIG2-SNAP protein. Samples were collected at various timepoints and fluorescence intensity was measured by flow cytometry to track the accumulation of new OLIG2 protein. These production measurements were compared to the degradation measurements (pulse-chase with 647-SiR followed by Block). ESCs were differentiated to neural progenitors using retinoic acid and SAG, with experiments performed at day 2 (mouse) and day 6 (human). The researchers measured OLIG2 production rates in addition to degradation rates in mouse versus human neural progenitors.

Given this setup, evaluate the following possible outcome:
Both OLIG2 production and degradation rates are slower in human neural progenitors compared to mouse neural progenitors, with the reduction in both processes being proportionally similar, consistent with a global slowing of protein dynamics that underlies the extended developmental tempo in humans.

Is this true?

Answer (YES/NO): NO